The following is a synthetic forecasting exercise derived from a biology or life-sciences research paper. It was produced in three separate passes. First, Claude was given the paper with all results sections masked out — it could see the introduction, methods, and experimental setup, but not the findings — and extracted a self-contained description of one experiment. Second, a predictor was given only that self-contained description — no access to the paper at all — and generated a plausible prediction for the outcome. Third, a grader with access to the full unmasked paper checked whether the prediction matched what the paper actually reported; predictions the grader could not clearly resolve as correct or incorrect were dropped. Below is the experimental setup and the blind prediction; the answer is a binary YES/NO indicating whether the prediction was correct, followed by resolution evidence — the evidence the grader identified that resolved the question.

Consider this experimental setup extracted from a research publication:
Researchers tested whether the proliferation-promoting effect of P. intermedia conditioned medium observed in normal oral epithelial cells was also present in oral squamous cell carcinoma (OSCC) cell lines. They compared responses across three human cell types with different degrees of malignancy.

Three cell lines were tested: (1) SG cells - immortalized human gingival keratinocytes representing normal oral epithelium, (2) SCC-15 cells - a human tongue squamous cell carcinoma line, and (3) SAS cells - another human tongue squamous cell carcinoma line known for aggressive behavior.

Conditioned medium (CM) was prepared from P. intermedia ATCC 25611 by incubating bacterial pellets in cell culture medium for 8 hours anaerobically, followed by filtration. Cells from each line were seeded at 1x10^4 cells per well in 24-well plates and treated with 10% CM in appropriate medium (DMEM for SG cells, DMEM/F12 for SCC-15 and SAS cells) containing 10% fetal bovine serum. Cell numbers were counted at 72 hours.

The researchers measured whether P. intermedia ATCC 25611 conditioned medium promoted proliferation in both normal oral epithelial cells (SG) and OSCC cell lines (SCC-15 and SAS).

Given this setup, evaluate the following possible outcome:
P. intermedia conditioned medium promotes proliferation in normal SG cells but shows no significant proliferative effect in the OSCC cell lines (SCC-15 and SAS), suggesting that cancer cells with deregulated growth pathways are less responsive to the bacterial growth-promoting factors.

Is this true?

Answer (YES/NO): NO